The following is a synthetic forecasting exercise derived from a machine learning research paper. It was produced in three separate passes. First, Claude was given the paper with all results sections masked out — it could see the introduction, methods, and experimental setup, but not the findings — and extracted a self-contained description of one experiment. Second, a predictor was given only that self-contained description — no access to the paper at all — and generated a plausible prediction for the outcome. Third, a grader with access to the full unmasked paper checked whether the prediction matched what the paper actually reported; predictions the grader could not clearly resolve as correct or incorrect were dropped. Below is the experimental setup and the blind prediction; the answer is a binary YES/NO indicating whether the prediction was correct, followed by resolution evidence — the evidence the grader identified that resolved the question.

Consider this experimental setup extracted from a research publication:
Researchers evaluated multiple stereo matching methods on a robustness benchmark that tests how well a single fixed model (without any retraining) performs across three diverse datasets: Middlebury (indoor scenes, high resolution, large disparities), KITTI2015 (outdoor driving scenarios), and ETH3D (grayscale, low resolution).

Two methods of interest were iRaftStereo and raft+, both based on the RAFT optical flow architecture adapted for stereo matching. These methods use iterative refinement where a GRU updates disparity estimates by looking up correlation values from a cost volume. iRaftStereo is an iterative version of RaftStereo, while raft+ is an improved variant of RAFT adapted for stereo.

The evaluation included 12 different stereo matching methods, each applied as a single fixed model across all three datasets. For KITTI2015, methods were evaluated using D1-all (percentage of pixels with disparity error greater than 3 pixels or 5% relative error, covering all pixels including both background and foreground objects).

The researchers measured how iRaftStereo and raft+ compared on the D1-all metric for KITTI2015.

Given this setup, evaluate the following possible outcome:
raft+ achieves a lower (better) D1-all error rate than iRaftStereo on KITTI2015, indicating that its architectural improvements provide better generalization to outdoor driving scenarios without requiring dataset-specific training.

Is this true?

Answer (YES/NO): YES